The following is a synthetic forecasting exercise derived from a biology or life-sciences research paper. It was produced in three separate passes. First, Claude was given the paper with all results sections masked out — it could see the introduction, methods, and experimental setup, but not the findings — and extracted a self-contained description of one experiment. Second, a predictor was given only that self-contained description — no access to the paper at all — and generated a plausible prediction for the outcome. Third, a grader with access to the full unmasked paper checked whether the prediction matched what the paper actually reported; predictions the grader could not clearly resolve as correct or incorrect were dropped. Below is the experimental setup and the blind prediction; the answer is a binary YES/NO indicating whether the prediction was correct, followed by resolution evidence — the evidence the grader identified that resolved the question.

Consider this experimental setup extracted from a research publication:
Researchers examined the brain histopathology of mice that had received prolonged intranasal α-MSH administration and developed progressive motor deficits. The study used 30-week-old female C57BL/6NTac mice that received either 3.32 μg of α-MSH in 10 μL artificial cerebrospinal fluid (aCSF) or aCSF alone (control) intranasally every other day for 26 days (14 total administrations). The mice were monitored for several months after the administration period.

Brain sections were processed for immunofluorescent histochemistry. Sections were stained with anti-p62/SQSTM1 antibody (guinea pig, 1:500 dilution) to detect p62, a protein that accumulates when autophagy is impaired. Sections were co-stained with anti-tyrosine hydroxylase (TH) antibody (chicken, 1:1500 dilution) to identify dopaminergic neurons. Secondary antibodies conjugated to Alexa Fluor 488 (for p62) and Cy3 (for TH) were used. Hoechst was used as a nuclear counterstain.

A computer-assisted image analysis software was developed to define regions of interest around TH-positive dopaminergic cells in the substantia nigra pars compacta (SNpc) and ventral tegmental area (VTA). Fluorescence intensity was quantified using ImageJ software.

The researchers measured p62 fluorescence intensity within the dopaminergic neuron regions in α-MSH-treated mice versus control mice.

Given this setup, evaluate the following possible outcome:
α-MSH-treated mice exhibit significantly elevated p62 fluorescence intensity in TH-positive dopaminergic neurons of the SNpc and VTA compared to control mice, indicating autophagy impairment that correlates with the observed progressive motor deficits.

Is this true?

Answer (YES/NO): YES